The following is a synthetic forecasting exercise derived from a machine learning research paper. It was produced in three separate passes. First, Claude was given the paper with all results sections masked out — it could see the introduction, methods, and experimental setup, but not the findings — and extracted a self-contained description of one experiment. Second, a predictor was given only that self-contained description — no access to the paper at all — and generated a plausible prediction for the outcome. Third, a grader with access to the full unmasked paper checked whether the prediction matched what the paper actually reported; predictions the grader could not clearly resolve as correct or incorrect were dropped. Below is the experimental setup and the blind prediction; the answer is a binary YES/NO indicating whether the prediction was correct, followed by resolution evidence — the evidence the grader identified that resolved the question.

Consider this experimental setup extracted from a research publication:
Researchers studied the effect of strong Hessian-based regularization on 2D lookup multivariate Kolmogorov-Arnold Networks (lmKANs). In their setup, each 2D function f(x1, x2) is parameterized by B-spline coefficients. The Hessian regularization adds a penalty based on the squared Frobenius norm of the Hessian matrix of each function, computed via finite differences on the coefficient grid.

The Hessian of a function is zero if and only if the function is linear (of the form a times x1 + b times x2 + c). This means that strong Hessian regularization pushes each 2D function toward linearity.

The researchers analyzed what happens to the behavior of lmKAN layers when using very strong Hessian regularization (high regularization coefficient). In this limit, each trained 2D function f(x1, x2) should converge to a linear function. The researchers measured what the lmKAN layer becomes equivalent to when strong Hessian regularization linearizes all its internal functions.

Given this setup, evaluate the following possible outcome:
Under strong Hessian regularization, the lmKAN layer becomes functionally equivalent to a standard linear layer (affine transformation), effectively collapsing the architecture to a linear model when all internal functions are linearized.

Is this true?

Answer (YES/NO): NO